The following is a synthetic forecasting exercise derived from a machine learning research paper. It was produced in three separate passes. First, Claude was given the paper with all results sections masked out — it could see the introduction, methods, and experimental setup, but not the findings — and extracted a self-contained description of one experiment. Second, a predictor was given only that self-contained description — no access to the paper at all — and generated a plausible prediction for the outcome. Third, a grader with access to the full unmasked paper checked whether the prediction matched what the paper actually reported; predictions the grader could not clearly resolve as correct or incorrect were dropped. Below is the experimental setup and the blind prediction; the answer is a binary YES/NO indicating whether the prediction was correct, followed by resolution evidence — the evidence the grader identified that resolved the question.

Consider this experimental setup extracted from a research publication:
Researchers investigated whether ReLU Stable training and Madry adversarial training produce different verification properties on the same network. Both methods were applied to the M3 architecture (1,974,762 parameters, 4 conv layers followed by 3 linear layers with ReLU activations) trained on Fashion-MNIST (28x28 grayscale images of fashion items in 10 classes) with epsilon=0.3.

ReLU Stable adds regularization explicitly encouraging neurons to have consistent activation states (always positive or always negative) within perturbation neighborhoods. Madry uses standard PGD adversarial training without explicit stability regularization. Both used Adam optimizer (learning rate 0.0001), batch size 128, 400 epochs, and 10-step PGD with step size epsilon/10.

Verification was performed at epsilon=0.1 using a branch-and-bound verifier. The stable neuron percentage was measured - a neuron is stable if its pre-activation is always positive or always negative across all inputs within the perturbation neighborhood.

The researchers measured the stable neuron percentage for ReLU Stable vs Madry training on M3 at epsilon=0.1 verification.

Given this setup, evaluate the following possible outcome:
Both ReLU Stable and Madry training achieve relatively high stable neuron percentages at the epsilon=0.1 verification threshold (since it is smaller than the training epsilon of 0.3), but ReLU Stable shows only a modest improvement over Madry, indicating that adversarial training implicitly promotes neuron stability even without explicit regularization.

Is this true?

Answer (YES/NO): NO